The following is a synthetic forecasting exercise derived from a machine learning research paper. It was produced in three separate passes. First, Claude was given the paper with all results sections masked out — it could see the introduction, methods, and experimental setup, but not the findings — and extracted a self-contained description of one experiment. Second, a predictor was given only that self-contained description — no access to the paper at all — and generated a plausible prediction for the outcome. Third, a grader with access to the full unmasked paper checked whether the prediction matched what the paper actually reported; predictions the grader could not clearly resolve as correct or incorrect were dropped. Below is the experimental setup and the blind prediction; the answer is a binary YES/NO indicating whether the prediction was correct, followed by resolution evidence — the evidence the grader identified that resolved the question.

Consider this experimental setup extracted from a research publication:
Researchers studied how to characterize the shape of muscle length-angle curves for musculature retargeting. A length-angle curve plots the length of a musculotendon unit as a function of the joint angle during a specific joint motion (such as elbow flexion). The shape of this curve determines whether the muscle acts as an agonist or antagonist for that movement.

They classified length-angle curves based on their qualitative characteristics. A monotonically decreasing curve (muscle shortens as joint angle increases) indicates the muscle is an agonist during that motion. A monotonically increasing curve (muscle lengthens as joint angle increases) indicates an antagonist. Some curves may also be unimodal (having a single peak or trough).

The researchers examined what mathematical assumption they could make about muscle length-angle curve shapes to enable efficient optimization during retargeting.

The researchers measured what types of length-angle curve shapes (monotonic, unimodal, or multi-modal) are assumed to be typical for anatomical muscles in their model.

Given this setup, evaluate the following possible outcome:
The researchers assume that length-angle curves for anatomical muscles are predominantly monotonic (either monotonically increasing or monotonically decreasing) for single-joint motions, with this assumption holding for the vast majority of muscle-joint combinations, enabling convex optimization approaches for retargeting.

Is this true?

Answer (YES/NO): NO